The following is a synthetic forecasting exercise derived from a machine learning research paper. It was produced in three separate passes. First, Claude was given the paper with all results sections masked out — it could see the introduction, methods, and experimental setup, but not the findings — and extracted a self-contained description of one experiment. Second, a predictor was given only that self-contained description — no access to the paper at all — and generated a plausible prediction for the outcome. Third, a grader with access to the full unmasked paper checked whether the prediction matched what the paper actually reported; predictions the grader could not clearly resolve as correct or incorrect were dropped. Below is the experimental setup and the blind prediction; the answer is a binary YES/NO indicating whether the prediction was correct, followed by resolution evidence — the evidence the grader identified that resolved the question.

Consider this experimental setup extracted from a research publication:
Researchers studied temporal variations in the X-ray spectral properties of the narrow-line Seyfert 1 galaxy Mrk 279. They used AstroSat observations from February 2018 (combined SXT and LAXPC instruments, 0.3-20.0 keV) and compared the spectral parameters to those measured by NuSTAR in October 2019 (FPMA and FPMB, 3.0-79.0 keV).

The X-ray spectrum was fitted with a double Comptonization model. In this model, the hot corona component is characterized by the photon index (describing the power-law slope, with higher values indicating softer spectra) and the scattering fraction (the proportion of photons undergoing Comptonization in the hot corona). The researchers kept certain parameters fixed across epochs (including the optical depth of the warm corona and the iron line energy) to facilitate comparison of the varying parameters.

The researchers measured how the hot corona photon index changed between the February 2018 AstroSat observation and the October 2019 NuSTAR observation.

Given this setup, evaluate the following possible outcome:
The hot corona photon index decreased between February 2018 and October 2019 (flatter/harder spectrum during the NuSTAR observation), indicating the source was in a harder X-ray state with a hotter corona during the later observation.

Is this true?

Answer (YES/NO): NO